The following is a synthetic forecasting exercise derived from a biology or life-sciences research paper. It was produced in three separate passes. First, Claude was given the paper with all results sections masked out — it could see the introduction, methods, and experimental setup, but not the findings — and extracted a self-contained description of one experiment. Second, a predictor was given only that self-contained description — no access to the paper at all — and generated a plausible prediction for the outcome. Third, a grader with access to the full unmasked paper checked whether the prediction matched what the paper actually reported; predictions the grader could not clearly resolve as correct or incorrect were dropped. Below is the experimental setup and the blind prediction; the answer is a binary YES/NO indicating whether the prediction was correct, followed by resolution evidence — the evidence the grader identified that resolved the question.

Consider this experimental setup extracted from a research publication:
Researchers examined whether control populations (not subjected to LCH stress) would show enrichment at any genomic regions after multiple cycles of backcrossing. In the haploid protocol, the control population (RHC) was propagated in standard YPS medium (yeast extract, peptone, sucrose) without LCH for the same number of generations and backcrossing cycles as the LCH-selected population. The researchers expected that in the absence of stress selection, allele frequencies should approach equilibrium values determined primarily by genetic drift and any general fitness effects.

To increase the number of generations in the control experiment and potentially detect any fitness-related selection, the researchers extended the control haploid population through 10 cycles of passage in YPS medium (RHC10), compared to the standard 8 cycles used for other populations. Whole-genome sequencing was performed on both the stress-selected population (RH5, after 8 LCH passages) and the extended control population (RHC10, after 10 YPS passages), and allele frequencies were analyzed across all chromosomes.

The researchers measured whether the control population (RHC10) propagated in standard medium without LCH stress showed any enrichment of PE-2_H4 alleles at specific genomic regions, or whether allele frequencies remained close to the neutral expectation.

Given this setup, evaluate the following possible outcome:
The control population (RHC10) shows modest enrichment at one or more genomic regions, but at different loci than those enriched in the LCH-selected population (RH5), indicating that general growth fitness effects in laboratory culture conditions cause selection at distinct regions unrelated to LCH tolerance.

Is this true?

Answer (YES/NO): NO